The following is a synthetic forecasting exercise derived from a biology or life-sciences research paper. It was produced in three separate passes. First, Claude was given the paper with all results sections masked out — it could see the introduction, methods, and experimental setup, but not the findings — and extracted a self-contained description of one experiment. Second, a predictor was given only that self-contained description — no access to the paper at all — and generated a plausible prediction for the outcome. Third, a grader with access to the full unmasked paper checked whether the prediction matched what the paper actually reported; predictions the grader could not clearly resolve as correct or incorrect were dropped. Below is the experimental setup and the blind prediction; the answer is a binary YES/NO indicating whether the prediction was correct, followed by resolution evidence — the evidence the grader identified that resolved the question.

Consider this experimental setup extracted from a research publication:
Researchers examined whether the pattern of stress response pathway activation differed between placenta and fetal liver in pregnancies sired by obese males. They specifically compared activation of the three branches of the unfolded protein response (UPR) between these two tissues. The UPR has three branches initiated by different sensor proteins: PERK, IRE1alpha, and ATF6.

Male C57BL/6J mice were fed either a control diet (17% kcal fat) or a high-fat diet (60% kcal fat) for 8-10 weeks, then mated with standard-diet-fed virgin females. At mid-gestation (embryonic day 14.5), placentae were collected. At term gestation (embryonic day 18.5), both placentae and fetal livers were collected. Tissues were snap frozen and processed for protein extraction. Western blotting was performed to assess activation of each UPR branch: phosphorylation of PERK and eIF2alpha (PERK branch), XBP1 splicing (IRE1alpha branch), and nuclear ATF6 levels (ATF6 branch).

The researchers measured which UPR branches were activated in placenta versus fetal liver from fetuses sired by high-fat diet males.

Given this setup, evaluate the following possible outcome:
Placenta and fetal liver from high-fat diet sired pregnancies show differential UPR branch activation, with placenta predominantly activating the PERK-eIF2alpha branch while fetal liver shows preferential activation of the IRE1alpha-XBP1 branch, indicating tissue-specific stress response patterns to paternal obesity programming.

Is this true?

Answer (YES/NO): NO